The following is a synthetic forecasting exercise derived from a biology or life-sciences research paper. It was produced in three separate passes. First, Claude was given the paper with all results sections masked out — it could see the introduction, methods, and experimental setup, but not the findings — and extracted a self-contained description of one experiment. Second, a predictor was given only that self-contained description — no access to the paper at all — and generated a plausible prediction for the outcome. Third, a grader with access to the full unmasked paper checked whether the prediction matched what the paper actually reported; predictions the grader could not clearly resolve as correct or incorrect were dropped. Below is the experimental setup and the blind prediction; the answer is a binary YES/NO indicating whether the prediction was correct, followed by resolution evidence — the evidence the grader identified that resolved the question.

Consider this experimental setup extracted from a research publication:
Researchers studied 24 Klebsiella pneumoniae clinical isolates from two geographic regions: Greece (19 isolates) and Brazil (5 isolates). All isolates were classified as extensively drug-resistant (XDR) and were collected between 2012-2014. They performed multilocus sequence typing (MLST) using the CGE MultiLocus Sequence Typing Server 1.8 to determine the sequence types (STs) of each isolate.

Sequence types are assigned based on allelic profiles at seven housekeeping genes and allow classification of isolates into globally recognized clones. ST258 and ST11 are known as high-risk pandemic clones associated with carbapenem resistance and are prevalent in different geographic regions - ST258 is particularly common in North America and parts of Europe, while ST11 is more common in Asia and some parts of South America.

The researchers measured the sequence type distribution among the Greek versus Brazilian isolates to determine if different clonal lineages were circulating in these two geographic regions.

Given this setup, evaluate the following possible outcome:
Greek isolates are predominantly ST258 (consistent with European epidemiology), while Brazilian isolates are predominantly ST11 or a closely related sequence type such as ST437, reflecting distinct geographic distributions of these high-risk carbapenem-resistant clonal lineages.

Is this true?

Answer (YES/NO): YES